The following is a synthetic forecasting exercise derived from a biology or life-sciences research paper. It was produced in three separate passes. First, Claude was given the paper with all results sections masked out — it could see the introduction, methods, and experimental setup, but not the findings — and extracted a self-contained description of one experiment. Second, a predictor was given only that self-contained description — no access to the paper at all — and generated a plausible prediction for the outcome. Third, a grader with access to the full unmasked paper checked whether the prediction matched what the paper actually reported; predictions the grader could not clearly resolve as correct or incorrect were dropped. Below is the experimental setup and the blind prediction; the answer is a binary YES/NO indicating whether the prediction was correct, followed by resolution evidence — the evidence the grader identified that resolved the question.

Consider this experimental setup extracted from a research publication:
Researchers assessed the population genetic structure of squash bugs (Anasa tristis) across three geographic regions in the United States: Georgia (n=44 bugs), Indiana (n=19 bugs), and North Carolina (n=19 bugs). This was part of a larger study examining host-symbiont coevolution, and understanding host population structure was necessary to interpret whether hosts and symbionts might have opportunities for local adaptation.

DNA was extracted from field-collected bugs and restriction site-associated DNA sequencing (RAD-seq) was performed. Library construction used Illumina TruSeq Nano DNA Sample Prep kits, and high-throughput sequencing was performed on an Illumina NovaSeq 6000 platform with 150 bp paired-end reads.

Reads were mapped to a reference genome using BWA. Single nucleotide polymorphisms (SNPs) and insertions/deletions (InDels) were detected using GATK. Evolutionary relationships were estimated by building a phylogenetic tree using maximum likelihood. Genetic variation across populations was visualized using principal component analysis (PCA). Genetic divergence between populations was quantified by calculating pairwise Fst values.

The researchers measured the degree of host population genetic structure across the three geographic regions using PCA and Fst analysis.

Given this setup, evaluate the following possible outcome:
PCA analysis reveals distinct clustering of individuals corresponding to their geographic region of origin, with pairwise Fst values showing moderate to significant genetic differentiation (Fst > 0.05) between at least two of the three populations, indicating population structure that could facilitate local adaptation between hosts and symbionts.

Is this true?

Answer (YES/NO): YES